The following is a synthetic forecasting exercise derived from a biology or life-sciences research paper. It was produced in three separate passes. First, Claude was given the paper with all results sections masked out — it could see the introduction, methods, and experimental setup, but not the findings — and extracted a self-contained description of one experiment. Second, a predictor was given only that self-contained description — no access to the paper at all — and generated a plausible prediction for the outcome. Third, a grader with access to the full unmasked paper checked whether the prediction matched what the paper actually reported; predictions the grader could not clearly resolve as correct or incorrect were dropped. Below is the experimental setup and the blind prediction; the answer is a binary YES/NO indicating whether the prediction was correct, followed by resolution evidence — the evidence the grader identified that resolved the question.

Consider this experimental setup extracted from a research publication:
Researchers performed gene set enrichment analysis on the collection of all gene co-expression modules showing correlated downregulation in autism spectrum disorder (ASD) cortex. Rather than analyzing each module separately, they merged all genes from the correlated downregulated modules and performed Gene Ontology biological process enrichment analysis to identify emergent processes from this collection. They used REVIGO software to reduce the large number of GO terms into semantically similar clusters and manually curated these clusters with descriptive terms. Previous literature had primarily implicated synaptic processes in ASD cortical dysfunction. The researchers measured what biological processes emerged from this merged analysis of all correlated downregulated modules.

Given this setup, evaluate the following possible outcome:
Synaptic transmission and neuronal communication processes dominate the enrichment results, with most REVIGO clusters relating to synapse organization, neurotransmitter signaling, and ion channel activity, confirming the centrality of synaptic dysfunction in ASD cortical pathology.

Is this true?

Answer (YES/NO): NO